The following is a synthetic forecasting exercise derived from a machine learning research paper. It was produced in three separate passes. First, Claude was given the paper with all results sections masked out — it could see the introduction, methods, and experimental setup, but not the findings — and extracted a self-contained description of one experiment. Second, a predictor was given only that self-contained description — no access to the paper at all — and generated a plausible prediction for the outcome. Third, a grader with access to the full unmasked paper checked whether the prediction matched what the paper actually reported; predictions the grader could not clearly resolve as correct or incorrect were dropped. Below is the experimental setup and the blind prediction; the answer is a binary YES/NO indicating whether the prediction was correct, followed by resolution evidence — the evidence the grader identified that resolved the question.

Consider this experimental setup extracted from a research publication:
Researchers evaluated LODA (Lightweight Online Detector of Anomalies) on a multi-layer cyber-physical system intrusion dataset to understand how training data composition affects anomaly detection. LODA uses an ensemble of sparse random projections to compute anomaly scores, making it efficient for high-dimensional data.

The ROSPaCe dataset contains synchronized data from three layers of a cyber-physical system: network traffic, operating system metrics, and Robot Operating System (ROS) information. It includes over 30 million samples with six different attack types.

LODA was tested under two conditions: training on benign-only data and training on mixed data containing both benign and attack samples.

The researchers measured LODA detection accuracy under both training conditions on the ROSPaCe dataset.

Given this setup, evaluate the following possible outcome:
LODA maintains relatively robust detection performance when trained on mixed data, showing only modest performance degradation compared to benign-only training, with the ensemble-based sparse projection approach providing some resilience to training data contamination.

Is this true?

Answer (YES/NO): NO